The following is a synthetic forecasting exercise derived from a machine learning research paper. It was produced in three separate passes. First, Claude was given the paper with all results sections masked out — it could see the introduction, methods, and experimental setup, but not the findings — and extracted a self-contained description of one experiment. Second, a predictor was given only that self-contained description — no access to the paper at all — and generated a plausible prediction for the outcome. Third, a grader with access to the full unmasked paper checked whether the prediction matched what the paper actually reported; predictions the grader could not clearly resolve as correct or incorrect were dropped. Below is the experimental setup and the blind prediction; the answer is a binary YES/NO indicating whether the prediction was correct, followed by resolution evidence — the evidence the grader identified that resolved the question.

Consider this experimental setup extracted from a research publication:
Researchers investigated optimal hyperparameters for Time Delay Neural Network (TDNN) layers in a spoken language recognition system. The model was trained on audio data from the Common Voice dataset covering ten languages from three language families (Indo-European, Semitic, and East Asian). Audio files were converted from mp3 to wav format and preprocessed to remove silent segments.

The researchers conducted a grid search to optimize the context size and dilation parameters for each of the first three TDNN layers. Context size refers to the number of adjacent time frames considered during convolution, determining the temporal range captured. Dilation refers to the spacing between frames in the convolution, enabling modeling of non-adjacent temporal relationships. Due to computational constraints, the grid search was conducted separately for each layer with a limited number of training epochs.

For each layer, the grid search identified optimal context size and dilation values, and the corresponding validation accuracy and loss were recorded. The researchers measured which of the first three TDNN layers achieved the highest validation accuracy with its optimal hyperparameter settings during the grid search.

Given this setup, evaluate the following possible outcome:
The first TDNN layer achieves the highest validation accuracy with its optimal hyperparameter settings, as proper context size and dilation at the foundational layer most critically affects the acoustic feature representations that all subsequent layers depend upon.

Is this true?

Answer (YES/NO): NO